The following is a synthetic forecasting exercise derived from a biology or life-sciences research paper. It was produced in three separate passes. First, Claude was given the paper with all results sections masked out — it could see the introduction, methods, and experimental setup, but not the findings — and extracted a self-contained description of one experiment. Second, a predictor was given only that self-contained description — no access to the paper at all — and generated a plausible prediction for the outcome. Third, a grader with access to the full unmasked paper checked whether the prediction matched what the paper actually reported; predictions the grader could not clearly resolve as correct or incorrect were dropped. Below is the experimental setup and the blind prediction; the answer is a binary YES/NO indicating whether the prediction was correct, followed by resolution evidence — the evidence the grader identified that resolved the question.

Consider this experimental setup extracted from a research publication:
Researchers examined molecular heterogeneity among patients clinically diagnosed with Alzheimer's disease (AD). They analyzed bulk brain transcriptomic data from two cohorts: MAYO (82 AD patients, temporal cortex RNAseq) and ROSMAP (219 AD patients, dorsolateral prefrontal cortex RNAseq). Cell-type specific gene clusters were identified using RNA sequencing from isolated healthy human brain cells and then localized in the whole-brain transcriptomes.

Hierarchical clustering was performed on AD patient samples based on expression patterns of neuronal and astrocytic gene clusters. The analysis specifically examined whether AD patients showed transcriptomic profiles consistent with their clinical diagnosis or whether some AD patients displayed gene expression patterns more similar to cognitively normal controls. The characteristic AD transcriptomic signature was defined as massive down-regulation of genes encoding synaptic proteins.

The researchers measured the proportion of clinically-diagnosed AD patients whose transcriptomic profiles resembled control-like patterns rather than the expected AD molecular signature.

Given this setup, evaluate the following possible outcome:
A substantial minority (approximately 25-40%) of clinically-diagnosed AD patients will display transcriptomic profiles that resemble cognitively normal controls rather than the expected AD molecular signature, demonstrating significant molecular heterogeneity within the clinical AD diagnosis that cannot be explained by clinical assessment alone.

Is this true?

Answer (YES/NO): YES